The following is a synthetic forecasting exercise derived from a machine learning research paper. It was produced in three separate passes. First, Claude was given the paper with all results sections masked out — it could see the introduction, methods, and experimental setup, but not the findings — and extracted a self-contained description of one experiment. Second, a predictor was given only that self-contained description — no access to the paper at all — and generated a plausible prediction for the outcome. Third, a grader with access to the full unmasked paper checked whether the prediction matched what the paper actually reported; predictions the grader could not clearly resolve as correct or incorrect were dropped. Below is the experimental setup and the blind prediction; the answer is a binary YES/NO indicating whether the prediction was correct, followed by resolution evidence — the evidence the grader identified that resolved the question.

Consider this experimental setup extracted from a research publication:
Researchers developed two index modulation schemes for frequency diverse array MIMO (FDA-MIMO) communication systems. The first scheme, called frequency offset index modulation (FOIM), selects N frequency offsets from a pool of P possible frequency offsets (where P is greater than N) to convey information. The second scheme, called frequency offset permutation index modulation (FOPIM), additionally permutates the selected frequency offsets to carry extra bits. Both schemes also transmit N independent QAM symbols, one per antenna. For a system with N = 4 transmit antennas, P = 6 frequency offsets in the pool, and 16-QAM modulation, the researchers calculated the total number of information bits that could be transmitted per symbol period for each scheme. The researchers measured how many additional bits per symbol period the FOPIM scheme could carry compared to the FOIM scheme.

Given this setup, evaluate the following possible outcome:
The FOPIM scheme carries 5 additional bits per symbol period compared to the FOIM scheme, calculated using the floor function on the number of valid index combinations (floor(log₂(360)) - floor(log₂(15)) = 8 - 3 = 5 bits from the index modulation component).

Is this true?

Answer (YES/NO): NO